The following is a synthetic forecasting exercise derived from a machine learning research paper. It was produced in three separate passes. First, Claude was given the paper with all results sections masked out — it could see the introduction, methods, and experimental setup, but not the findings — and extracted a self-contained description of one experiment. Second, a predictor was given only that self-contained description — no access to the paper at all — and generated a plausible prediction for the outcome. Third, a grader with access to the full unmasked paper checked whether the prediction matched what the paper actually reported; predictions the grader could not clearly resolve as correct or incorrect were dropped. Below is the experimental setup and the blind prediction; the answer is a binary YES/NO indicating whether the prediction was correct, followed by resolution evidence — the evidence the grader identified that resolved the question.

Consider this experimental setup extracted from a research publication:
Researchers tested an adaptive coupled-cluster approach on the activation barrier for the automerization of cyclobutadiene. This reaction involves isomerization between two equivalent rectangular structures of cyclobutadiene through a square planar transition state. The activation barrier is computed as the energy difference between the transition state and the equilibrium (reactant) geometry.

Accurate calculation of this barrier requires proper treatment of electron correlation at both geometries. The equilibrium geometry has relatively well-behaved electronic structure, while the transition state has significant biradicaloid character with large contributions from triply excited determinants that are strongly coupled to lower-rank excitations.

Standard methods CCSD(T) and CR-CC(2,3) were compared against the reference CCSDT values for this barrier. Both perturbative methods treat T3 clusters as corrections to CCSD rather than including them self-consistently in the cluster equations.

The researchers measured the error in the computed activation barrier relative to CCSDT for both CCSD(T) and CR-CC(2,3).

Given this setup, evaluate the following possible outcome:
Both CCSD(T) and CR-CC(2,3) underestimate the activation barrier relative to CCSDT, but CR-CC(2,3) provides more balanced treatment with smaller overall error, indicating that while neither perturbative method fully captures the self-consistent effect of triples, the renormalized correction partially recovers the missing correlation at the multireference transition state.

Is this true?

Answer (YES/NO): NO